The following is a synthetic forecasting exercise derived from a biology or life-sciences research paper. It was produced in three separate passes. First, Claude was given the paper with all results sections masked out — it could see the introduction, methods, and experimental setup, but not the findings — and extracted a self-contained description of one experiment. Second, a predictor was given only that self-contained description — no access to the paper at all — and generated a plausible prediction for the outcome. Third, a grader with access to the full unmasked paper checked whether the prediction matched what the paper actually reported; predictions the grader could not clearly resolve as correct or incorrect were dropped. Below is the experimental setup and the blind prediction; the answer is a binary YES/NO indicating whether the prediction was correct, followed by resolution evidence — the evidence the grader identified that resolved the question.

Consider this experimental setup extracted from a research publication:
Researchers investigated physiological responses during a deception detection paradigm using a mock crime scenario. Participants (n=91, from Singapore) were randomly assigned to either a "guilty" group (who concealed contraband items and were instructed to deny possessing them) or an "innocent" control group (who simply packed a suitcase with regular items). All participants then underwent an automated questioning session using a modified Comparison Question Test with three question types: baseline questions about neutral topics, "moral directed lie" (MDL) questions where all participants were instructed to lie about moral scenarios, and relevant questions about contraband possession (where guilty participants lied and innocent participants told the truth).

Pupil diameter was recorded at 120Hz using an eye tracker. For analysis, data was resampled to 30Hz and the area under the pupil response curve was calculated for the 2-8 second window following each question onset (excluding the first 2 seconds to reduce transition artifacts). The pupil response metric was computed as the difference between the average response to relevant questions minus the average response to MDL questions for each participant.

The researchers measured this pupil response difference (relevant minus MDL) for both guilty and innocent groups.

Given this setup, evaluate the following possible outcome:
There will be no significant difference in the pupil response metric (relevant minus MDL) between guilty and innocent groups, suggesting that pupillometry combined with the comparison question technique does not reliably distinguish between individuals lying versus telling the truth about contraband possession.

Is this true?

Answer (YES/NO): NO